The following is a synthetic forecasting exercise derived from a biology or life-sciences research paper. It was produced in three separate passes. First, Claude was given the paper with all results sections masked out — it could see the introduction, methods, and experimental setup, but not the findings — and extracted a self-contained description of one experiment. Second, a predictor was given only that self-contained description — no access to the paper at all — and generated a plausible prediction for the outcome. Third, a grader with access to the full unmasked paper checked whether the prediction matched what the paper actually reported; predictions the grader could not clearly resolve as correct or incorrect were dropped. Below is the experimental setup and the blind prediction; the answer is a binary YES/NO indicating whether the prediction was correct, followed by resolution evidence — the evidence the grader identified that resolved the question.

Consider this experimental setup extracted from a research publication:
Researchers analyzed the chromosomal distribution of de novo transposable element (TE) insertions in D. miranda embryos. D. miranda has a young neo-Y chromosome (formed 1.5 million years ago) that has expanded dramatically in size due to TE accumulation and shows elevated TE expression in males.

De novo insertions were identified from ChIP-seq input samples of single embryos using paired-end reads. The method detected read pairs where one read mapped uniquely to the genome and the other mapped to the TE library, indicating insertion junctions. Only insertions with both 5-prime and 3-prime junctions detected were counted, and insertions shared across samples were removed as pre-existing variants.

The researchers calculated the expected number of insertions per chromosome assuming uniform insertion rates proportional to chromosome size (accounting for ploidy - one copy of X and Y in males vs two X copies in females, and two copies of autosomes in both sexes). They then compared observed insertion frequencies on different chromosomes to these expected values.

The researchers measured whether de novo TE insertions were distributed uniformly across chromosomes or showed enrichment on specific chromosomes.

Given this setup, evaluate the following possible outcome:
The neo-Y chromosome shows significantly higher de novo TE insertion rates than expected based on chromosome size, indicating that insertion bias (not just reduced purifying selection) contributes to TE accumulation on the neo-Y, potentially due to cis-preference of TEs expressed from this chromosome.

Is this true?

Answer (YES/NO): YES